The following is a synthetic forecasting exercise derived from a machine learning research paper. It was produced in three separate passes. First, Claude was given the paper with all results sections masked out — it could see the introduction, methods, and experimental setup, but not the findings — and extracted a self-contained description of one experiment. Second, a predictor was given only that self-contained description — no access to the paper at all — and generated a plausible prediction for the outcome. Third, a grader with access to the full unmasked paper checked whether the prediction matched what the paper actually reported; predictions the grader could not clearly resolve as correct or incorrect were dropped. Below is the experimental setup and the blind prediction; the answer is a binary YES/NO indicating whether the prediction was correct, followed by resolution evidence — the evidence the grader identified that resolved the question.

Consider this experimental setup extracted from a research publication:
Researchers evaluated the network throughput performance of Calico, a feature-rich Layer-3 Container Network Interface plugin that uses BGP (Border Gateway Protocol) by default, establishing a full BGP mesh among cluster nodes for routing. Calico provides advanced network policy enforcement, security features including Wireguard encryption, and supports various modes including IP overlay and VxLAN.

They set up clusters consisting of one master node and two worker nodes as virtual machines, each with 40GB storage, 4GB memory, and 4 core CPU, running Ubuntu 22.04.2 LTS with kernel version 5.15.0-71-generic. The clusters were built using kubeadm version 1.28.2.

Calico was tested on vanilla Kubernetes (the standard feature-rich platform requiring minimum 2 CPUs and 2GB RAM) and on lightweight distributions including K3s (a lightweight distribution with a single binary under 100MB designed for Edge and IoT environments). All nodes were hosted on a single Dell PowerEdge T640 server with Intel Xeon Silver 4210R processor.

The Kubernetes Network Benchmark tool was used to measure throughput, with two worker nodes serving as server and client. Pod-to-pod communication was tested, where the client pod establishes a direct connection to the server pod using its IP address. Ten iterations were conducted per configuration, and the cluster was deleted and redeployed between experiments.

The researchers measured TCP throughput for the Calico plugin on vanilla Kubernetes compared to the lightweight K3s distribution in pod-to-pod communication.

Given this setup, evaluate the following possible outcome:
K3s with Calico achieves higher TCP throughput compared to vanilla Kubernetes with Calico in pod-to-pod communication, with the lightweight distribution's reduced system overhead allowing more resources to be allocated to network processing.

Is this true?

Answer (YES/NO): NO